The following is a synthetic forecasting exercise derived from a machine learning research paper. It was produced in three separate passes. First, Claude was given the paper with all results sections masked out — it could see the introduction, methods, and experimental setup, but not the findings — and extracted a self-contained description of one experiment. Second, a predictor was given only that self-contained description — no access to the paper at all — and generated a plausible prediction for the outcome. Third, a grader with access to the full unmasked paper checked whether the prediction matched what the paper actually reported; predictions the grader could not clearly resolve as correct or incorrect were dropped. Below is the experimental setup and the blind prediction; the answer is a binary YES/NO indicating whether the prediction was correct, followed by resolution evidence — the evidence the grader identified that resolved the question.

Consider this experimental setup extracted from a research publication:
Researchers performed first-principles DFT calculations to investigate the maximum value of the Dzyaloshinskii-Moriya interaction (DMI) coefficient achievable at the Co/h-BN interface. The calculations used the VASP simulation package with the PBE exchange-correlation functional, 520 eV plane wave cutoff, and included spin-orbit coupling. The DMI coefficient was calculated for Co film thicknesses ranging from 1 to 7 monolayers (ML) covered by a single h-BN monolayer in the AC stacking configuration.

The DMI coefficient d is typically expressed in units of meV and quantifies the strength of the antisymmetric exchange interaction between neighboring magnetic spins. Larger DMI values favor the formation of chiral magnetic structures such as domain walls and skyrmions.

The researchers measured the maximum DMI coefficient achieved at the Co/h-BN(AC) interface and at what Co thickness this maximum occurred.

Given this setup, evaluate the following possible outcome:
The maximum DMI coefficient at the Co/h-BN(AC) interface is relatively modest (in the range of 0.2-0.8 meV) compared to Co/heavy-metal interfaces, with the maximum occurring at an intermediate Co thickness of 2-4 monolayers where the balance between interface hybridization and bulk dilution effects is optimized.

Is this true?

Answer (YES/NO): NO